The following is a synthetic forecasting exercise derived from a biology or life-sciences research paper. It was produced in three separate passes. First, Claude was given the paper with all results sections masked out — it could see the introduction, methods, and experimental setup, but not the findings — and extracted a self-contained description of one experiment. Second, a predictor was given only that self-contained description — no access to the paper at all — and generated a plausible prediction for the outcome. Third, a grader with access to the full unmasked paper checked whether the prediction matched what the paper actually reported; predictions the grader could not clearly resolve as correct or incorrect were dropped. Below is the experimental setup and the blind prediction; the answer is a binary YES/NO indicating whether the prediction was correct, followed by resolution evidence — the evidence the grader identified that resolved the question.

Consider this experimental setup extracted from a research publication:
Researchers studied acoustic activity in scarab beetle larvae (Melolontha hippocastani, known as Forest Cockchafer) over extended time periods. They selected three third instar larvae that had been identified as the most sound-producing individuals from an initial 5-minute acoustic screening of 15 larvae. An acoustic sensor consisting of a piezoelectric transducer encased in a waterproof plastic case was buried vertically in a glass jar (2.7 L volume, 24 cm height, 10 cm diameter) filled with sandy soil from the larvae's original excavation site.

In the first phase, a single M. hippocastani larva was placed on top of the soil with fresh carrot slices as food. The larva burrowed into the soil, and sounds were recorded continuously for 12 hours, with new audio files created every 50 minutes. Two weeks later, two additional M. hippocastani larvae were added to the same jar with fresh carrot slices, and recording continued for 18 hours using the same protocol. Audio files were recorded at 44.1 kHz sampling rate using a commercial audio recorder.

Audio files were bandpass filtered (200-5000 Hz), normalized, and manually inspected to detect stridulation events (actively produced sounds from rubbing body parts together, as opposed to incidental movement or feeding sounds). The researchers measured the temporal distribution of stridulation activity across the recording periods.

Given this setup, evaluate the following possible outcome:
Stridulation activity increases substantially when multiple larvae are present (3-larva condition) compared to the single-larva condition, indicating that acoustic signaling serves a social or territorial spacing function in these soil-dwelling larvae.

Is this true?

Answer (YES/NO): YES